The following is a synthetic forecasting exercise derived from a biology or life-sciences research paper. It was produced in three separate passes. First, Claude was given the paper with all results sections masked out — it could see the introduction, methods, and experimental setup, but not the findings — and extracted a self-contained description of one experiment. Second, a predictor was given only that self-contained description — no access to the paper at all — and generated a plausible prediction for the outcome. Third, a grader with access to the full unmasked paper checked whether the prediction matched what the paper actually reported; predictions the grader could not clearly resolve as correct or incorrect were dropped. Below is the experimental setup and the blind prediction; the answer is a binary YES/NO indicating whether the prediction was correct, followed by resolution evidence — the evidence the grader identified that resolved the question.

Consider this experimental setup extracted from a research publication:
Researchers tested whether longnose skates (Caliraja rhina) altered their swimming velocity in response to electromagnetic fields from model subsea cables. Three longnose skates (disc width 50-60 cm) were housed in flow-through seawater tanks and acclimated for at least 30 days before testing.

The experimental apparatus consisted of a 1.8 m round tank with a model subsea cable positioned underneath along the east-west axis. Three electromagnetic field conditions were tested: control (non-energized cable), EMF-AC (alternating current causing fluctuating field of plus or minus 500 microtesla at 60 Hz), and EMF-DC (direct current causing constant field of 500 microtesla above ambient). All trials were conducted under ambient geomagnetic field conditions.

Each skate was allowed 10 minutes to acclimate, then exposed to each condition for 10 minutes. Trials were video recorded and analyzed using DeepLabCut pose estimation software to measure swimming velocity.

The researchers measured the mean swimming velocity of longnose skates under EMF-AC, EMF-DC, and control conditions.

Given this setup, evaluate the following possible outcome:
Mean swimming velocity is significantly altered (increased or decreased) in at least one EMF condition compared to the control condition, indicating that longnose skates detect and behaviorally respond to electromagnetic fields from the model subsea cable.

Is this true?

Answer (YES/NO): YES